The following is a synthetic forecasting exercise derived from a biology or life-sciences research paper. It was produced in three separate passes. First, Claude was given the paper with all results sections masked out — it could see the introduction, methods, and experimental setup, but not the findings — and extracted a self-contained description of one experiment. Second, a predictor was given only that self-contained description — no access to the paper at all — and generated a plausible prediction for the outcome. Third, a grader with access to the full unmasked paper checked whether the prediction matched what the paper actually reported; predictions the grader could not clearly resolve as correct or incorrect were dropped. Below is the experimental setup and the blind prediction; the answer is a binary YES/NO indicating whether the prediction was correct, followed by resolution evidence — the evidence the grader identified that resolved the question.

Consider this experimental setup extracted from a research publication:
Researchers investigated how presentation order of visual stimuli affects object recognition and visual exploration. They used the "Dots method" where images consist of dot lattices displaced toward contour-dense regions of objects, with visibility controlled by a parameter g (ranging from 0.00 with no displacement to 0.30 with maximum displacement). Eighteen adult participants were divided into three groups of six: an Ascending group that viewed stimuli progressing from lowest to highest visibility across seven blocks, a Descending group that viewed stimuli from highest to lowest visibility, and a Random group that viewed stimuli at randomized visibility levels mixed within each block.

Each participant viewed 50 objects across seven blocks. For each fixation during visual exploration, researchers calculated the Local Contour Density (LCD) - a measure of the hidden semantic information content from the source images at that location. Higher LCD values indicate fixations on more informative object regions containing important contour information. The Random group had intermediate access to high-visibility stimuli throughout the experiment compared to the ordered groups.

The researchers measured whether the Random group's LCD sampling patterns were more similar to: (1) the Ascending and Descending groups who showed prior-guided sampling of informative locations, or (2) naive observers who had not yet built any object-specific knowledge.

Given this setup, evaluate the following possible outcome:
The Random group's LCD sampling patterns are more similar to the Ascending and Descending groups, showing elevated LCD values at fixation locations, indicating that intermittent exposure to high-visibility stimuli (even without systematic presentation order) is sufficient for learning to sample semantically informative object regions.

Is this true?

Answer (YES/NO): NO